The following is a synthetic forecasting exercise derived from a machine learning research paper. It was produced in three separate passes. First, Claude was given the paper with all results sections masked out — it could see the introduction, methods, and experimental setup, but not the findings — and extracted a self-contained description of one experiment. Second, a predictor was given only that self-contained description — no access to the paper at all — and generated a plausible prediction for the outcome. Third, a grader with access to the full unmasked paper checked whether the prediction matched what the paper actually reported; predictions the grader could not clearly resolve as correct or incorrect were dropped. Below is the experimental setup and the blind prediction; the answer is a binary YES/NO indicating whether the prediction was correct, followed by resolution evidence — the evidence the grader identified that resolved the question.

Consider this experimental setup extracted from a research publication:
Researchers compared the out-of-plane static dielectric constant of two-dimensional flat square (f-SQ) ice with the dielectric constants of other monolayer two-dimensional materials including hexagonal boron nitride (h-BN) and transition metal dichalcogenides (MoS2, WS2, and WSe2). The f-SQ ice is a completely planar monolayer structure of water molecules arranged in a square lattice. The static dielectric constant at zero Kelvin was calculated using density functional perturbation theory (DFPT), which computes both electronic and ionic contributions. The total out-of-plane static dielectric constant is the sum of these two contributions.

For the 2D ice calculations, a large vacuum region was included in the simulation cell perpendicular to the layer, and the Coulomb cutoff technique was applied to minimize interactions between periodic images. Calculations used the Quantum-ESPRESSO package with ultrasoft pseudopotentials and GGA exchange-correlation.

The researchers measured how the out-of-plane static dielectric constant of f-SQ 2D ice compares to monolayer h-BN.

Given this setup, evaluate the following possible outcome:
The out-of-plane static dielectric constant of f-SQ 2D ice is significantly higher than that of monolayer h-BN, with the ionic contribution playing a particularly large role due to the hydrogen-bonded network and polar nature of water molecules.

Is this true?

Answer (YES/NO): NO